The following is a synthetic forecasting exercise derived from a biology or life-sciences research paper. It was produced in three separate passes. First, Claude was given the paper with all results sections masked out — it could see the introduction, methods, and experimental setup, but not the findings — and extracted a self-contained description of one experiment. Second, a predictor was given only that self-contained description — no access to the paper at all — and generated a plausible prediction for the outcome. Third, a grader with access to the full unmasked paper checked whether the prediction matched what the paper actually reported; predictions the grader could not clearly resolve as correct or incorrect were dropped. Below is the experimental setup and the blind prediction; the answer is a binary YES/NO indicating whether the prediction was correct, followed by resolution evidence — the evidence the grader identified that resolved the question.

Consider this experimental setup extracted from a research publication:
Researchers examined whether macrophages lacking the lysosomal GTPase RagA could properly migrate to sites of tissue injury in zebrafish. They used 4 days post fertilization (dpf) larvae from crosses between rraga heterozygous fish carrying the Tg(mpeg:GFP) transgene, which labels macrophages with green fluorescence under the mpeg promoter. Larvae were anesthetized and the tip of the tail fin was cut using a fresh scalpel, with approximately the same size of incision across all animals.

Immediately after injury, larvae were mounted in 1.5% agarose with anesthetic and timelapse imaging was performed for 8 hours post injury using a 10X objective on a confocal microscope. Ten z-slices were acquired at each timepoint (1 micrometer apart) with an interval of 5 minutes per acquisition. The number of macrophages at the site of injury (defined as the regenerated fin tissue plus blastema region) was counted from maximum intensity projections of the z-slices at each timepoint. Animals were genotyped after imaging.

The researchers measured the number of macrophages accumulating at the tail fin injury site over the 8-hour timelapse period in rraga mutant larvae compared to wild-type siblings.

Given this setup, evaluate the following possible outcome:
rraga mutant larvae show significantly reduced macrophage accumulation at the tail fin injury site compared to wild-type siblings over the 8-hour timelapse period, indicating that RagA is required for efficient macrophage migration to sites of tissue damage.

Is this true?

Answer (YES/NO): YES